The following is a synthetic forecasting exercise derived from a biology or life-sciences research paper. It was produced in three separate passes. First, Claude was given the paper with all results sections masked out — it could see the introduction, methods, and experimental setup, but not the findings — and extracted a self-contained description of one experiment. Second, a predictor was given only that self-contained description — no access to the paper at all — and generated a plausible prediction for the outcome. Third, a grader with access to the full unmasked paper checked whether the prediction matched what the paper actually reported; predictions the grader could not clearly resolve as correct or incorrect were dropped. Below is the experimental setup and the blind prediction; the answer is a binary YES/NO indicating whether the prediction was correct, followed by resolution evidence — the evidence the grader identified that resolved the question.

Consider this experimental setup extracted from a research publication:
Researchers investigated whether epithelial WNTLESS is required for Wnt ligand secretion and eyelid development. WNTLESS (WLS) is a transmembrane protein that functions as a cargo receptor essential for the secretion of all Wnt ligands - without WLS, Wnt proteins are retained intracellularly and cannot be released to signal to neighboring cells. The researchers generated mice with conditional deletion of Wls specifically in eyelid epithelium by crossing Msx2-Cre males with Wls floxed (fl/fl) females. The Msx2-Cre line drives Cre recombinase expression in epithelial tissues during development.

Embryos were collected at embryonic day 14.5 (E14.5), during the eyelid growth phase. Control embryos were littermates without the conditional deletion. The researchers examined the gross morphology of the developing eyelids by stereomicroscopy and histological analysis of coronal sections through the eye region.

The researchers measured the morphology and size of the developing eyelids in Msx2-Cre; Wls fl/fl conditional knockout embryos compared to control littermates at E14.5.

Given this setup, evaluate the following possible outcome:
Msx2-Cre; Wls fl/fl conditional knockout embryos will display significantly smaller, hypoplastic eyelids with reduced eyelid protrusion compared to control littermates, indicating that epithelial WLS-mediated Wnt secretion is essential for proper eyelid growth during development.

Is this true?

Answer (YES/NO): NO